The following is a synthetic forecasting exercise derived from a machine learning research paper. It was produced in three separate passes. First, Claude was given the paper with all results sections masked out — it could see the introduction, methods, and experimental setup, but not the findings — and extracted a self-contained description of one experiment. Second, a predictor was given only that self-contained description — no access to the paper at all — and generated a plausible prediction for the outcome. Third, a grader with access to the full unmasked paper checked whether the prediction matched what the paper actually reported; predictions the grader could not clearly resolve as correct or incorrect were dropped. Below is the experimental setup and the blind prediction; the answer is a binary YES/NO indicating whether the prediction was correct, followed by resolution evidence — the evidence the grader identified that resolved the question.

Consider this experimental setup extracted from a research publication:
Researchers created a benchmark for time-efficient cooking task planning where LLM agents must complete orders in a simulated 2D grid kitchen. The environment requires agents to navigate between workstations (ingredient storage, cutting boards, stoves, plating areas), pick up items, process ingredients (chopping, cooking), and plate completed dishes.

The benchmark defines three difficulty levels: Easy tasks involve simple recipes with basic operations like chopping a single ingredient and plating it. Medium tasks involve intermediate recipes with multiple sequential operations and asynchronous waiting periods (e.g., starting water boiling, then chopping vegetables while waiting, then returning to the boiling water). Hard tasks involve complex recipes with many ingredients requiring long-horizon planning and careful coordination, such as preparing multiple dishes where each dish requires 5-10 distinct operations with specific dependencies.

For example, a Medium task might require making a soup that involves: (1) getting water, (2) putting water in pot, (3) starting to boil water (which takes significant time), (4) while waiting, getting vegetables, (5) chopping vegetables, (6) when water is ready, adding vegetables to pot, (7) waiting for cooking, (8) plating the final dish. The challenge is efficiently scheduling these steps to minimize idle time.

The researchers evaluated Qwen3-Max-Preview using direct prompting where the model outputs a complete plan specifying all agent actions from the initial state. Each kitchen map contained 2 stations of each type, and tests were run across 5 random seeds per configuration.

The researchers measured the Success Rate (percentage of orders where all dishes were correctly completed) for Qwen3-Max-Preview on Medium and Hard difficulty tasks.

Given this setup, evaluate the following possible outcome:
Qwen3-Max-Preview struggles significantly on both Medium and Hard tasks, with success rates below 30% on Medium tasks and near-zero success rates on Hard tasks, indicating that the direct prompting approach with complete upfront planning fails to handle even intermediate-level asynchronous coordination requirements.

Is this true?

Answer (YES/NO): YES